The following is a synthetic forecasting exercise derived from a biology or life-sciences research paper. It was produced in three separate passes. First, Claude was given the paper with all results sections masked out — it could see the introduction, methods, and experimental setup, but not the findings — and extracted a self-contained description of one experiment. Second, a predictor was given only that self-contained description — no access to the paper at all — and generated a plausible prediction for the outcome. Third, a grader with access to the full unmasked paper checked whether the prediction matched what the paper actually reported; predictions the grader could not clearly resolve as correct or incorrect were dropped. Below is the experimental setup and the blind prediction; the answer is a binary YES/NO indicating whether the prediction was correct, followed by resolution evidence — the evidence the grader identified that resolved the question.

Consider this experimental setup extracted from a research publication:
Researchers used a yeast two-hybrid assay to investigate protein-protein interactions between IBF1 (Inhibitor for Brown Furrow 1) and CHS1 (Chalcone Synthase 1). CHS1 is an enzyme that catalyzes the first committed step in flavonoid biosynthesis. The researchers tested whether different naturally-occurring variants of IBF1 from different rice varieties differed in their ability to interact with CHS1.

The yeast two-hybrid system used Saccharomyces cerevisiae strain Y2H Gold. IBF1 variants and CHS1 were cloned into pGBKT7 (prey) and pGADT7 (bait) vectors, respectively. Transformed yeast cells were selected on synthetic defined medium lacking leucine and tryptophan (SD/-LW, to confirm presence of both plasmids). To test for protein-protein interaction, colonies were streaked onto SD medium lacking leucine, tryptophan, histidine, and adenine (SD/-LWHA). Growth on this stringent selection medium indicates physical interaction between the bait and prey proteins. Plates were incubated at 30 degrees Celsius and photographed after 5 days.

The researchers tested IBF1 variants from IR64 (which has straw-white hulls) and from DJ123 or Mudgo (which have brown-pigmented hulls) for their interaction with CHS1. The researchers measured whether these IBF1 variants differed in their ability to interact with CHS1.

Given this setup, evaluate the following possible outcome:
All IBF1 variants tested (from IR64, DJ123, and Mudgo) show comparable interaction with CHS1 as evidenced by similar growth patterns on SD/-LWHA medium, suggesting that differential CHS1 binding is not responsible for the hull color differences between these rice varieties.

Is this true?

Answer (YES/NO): NO